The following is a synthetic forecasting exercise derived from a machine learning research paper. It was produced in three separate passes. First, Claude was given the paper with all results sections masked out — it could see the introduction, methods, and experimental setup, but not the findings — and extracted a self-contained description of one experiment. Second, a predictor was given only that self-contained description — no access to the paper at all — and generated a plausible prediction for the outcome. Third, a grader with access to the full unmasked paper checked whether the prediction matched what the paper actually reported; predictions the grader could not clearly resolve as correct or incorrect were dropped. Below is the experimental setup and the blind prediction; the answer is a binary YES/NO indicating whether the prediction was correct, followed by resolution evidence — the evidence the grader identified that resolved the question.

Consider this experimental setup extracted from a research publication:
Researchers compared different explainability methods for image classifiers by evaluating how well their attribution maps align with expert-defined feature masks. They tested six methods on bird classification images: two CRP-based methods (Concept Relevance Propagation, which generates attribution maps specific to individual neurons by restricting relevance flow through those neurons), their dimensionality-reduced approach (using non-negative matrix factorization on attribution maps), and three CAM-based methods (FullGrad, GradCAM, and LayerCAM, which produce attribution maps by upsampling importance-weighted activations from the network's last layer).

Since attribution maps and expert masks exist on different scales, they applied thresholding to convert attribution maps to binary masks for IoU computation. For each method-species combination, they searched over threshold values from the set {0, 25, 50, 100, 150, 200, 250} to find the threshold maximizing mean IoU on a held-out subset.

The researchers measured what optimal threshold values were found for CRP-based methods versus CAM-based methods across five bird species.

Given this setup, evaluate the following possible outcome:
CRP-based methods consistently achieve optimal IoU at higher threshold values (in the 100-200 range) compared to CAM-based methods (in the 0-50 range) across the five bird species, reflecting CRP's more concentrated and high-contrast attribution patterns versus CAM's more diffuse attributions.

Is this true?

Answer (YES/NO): NO